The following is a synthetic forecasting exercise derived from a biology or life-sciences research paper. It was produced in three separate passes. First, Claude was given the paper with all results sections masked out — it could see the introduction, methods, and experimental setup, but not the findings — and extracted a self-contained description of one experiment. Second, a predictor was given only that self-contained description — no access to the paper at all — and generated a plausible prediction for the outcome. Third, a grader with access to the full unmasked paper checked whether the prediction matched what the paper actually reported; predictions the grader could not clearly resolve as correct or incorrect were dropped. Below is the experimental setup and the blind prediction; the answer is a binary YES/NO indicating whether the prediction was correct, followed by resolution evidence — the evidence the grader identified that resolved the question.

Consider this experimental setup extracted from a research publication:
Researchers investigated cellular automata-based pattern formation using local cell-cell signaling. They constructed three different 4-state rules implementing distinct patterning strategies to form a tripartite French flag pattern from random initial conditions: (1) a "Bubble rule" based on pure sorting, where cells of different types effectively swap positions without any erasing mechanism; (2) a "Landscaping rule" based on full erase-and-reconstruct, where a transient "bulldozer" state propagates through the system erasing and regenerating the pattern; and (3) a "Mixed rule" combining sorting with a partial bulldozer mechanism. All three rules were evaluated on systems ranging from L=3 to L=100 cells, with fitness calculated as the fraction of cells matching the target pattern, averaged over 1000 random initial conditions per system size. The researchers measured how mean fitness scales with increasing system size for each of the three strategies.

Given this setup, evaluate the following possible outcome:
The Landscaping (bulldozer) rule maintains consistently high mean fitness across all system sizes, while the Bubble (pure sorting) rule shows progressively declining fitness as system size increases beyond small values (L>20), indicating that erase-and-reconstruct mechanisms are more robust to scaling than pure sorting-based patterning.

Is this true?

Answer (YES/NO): NO